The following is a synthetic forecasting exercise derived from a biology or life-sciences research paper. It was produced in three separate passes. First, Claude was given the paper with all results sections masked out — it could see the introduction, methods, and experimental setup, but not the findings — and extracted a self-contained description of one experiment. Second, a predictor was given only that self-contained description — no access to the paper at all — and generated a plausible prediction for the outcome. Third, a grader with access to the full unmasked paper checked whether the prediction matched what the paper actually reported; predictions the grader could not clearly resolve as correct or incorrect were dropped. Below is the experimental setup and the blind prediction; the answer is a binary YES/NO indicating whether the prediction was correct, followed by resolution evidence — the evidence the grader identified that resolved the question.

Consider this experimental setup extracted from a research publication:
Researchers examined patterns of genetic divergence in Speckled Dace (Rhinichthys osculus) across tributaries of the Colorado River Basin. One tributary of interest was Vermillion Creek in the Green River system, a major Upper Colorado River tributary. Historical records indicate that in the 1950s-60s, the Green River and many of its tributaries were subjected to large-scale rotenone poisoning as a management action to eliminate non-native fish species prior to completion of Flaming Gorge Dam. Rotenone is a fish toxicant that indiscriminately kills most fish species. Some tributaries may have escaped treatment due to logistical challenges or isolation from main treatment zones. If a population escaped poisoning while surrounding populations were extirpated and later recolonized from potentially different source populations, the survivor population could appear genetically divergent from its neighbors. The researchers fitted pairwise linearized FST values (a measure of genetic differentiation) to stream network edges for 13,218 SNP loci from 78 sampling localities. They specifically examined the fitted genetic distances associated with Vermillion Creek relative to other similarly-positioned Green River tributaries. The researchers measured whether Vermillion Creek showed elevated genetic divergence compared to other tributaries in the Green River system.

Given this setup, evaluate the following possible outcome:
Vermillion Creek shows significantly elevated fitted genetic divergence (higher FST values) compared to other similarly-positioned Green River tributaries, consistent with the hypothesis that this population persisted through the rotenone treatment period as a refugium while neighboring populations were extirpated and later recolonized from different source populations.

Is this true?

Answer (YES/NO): YES